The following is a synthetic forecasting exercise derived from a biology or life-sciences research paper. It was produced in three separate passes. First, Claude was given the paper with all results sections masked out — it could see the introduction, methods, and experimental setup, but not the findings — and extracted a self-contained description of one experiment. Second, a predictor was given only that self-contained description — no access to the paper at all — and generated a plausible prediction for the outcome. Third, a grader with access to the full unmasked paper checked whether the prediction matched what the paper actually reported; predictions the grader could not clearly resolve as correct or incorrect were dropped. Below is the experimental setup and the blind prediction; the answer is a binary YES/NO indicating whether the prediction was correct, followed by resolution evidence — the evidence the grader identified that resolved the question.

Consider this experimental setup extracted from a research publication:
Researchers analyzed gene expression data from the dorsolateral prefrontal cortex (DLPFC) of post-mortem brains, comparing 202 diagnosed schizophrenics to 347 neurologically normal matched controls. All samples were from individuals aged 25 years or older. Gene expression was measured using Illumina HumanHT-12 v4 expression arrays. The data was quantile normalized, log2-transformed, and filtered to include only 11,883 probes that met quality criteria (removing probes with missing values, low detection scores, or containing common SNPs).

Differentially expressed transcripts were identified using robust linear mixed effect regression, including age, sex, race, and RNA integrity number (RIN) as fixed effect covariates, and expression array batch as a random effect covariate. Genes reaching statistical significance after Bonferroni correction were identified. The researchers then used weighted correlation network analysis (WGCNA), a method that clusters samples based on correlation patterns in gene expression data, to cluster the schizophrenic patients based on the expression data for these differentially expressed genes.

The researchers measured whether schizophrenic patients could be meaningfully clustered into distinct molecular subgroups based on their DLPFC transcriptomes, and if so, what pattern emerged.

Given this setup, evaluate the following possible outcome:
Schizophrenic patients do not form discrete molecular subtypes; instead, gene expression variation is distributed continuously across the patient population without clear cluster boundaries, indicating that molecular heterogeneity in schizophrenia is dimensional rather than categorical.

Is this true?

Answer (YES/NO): NO